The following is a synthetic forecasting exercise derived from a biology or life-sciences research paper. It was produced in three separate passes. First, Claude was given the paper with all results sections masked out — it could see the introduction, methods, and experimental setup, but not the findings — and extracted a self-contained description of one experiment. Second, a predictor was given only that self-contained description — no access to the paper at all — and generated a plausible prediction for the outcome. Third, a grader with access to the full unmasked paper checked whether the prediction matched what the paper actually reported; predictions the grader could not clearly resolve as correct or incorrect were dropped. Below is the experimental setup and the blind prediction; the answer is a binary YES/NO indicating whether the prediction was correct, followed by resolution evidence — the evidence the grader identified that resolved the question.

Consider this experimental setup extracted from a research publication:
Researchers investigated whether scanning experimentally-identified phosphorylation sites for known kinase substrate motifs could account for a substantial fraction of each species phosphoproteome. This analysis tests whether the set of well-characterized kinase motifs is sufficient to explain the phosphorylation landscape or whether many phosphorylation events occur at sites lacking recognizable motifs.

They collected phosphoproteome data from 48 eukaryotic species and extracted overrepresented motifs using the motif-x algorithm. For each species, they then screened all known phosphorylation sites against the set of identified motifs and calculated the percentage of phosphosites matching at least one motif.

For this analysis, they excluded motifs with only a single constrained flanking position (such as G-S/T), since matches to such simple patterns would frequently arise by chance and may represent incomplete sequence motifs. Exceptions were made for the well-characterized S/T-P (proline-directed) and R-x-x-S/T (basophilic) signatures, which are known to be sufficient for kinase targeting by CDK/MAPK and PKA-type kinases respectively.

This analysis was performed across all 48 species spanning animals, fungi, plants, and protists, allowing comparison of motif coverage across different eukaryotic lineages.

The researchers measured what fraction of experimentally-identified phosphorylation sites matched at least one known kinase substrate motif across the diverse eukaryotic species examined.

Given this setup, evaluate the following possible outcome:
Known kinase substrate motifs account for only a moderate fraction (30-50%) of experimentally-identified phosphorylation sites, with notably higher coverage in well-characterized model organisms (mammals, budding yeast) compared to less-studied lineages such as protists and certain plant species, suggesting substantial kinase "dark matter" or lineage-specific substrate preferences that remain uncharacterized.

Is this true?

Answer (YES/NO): NO